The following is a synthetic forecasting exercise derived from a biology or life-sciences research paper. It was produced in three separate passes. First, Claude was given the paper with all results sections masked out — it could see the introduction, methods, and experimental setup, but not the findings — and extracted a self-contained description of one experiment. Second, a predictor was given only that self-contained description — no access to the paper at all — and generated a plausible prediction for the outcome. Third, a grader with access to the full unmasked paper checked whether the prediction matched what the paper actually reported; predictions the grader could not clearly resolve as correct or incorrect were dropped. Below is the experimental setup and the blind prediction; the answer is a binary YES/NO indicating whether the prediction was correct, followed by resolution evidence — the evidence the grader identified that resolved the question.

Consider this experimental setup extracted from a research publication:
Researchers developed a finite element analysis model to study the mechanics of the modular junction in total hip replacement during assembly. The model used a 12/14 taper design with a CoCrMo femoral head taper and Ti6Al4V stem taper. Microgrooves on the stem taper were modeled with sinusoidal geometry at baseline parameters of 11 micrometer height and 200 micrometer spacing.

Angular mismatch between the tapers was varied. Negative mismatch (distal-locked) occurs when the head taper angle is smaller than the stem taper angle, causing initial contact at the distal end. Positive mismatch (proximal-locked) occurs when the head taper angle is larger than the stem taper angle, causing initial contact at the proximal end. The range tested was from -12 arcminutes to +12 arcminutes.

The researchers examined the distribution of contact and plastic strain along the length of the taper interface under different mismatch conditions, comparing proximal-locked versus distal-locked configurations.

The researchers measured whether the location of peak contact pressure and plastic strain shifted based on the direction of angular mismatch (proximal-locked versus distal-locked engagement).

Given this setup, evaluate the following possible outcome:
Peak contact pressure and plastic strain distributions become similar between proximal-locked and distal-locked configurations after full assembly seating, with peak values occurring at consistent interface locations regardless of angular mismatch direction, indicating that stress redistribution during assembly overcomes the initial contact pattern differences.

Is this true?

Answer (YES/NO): NO